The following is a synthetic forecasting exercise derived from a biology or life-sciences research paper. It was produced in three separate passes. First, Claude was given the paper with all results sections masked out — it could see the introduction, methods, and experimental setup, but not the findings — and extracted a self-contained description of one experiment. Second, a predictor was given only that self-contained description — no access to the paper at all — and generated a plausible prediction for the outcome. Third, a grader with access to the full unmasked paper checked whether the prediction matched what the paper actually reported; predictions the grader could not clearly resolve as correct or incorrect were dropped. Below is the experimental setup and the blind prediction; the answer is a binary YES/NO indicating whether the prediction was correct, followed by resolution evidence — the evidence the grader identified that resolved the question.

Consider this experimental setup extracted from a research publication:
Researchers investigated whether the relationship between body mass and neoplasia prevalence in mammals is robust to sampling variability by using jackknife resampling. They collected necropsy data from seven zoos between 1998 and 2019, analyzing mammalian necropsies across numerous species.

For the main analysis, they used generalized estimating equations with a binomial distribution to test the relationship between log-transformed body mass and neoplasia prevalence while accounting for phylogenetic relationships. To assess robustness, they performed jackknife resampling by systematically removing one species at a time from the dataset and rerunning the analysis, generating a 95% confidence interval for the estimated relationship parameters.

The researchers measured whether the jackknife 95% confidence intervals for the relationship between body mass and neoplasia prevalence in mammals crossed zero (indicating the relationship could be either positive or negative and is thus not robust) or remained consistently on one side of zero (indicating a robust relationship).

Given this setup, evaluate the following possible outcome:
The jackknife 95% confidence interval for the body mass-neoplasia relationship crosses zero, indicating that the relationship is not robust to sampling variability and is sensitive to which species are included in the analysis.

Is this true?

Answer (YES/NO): NO